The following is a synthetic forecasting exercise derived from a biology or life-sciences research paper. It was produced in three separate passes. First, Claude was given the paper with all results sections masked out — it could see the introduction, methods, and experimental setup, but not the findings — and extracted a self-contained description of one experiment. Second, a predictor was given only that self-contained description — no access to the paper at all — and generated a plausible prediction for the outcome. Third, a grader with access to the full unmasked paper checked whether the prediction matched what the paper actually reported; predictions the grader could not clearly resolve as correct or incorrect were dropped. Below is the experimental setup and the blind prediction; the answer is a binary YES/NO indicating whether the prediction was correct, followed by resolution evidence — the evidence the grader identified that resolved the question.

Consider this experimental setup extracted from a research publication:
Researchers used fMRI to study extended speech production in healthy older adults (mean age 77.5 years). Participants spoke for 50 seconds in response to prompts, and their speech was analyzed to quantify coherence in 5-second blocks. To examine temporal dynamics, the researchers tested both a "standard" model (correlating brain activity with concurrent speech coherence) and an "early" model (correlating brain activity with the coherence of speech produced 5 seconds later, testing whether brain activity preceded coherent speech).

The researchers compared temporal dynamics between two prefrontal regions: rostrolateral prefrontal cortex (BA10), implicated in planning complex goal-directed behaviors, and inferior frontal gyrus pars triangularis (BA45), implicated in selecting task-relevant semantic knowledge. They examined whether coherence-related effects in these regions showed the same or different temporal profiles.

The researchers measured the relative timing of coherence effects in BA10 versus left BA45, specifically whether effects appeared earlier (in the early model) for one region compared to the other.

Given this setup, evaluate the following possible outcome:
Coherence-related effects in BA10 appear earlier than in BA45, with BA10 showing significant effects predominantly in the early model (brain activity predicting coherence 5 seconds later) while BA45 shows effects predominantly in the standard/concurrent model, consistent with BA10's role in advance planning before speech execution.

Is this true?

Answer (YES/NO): NO